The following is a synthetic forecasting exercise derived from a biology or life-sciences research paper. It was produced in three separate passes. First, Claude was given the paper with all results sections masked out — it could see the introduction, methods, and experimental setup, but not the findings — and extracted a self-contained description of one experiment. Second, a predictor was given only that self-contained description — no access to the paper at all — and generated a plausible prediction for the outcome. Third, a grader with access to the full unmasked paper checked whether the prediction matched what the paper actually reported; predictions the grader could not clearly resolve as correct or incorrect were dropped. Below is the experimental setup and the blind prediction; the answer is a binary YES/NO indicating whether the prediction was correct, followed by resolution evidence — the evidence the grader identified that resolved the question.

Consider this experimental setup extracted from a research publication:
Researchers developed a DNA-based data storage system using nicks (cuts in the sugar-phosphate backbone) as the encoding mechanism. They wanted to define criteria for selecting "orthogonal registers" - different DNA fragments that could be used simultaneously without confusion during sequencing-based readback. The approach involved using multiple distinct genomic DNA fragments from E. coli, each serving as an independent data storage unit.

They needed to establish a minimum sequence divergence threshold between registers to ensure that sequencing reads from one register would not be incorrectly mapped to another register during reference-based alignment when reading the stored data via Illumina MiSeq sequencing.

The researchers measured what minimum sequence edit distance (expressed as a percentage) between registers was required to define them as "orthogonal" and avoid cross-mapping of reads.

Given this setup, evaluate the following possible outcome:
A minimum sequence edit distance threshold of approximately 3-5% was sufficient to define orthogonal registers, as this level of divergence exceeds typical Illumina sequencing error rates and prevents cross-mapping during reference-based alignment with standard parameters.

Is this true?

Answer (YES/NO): NO